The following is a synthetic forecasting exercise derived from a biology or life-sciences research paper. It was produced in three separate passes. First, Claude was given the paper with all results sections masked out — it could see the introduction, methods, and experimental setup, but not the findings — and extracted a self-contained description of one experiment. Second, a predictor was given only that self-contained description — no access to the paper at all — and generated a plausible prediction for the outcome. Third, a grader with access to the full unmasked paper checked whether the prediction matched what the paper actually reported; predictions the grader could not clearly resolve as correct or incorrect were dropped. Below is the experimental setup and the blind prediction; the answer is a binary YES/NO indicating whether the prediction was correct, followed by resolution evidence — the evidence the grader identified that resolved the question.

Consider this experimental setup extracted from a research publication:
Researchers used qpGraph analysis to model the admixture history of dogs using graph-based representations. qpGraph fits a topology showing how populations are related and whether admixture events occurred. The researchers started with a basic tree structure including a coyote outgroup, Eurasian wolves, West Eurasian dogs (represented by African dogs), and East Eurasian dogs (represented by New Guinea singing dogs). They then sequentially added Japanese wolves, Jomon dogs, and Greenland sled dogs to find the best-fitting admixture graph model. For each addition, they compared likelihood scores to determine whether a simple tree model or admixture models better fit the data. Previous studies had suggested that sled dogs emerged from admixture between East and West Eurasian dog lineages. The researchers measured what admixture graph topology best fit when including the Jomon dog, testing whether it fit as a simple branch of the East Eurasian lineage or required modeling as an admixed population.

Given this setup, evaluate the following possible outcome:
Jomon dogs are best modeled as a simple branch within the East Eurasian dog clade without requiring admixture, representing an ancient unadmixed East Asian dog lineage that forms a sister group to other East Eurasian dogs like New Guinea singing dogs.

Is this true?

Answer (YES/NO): NO